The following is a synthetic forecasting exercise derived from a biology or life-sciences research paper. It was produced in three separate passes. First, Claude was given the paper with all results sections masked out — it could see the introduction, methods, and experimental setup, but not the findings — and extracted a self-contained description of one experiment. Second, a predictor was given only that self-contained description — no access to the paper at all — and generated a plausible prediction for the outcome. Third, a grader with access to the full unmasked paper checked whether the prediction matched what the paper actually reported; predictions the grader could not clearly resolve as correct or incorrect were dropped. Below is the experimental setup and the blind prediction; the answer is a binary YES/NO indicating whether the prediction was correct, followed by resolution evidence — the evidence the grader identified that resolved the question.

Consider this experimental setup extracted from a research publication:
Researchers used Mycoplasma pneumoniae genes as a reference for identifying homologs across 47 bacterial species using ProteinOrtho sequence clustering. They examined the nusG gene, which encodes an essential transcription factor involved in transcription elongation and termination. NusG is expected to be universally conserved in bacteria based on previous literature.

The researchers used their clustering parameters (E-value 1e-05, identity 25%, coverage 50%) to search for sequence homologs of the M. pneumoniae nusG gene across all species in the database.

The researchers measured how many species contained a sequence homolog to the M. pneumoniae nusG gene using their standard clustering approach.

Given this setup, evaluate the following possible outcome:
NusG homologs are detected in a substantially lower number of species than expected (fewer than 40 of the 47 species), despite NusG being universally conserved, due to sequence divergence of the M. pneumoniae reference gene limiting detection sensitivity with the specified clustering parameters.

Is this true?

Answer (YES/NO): YES